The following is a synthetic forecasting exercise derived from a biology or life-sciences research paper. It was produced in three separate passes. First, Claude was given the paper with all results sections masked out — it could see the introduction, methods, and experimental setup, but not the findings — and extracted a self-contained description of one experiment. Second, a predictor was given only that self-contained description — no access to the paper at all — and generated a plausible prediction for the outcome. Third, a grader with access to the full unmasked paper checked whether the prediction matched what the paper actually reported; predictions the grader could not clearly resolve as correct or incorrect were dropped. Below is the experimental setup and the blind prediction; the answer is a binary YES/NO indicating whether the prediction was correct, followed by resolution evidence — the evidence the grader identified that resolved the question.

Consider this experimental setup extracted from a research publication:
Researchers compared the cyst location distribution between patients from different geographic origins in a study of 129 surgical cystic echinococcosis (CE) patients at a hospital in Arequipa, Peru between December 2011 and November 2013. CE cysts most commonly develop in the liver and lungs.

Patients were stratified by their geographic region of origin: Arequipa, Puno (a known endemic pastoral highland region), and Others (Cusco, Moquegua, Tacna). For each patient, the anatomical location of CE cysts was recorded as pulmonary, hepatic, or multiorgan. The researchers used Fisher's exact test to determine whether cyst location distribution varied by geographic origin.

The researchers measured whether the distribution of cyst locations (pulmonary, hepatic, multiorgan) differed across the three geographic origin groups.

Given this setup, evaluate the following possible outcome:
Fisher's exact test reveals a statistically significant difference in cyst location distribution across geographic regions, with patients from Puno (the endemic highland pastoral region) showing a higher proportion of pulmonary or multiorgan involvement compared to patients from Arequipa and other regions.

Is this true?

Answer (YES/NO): NO